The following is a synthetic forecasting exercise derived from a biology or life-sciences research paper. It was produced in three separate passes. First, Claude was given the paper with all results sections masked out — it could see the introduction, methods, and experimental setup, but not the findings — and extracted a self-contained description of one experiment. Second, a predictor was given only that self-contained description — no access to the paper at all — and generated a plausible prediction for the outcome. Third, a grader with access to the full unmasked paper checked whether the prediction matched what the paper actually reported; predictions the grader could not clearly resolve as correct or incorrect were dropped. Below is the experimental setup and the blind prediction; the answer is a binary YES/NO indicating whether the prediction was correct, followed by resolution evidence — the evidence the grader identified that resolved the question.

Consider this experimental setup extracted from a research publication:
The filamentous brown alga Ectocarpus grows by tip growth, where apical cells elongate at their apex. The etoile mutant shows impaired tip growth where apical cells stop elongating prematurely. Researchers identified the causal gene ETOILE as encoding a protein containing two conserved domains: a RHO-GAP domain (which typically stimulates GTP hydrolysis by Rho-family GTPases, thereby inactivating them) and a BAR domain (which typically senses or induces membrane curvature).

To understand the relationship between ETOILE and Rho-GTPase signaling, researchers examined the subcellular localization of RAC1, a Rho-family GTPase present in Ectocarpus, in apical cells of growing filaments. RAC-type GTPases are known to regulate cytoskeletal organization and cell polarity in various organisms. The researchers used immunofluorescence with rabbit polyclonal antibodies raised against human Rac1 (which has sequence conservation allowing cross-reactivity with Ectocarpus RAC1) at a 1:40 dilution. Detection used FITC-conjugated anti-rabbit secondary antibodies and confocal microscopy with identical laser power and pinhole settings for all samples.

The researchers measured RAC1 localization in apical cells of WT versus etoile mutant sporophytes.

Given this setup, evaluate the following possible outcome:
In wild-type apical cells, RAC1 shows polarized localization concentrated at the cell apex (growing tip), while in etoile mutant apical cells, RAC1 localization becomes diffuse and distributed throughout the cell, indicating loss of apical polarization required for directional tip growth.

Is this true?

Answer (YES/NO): NO